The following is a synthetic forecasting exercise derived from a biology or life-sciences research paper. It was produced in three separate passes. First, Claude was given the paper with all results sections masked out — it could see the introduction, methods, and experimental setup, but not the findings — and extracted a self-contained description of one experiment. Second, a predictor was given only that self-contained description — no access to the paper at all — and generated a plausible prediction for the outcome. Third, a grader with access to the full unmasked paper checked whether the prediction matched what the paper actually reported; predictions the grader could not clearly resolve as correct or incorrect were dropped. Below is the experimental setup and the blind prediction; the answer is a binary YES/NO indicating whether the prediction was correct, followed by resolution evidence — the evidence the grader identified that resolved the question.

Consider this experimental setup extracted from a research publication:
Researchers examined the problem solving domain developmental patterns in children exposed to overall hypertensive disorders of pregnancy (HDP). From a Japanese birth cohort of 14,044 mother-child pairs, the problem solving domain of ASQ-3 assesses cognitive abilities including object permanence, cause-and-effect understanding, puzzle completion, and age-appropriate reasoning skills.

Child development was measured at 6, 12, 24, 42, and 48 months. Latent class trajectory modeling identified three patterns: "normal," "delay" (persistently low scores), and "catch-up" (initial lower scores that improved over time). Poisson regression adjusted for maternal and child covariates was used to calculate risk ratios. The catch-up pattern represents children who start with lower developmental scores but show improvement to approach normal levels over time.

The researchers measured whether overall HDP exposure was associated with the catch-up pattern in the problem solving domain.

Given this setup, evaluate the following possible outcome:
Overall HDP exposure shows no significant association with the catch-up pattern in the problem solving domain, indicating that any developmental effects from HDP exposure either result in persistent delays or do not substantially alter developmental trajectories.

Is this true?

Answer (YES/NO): NO